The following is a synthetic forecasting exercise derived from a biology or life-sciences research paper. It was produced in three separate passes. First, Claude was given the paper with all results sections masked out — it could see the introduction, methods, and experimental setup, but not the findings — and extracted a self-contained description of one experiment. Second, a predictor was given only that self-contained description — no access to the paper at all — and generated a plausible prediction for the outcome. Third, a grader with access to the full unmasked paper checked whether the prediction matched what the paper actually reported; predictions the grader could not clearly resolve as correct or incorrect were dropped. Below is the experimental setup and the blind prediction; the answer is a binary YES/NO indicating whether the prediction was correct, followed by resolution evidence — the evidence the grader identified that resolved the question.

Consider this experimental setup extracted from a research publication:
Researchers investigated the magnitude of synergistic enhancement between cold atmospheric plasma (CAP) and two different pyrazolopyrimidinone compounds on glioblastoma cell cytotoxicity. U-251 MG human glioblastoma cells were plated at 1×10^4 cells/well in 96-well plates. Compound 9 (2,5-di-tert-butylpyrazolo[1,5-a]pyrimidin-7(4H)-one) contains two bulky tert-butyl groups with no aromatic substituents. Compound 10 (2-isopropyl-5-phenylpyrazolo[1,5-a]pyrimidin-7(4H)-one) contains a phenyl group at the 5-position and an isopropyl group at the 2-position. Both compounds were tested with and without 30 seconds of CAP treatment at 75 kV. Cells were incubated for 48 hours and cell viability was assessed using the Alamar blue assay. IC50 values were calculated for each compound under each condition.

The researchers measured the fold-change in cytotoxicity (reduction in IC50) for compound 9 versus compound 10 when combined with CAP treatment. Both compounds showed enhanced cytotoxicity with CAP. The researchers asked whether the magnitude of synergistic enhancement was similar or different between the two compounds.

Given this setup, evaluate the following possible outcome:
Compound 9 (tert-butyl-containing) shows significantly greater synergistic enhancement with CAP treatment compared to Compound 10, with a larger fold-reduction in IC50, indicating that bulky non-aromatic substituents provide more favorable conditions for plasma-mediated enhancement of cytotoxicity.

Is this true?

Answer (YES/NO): YES